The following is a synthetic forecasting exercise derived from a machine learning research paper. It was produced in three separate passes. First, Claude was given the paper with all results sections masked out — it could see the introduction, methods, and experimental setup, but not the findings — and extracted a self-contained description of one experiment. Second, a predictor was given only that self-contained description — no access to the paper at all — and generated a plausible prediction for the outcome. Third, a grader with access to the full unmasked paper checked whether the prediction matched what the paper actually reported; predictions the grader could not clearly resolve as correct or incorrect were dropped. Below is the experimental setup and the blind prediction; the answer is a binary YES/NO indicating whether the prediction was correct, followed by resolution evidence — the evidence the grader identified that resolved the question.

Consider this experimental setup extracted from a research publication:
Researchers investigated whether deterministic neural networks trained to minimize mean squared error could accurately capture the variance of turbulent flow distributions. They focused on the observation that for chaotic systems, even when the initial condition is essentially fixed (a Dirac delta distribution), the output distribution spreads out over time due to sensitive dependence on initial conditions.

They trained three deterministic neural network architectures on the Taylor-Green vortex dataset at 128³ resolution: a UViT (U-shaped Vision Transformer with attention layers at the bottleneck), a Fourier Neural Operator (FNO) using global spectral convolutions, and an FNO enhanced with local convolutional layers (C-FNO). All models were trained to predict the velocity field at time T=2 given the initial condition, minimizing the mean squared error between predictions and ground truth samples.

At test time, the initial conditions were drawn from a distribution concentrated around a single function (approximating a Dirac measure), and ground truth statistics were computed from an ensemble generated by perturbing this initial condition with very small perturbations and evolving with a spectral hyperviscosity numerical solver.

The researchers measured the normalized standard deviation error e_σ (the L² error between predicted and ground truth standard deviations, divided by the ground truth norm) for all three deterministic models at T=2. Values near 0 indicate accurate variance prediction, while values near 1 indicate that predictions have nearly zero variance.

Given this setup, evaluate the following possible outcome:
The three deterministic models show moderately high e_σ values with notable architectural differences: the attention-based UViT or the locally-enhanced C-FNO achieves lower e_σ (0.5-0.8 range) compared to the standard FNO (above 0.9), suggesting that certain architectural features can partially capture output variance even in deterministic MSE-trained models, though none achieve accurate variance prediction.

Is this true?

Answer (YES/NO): NO